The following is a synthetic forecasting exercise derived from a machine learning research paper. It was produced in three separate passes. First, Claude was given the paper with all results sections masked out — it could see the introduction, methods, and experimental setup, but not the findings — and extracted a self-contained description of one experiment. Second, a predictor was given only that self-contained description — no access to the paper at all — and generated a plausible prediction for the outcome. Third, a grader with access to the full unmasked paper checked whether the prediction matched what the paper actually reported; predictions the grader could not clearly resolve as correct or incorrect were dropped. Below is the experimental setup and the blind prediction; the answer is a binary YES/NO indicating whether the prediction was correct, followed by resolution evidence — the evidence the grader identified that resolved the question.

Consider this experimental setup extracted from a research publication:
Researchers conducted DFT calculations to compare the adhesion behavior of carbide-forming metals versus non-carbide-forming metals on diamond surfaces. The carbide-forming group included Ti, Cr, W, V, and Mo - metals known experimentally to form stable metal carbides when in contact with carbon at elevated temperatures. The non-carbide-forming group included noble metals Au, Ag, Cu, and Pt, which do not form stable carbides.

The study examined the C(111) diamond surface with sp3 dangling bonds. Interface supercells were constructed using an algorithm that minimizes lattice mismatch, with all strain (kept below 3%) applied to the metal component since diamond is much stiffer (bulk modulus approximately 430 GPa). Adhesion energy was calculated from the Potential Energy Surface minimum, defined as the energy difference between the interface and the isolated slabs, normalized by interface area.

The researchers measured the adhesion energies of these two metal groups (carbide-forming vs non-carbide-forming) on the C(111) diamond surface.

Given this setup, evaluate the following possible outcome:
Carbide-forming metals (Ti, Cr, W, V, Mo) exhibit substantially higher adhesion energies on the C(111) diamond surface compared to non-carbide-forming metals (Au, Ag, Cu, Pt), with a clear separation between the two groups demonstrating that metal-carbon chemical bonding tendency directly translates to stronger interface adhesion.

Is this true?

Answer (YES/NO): YES